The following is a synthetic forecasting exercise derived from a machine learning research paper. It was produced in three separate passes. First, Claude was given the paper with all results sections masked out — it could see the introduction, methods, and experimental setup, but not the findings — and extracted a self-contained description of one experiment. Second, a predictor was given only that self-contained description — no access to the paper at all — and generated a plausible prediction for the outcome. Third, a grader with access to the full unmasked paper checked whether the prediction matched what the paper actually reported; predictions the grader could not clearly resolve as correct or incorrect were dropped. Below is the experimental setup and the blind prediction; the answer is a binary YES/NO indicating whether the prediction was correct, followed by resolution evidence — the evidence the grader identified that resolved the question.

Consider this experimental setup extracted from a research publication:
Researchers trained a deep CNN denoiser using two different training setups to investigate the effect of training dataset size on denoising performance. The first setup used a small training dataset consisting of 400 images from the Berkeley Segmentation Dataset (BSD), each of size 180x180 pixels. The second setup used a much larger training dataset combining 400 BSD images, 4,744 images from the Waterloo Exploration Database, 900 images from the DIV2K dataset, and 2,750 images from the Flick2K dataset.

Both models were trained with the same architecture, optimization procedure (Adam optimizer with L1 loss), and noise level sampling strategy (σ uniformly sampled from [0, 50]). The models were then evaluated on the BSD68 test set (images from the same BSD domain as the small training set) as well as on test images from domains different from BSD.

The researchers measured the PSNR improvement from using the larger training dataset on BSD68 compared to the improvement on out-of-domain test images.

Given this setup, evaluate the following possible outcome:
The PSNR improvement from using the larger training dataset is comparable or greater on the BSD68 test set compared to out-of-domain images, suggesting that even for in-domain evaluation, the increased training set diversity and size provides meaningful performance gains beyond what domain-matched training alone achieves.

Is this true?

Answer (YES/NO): NO